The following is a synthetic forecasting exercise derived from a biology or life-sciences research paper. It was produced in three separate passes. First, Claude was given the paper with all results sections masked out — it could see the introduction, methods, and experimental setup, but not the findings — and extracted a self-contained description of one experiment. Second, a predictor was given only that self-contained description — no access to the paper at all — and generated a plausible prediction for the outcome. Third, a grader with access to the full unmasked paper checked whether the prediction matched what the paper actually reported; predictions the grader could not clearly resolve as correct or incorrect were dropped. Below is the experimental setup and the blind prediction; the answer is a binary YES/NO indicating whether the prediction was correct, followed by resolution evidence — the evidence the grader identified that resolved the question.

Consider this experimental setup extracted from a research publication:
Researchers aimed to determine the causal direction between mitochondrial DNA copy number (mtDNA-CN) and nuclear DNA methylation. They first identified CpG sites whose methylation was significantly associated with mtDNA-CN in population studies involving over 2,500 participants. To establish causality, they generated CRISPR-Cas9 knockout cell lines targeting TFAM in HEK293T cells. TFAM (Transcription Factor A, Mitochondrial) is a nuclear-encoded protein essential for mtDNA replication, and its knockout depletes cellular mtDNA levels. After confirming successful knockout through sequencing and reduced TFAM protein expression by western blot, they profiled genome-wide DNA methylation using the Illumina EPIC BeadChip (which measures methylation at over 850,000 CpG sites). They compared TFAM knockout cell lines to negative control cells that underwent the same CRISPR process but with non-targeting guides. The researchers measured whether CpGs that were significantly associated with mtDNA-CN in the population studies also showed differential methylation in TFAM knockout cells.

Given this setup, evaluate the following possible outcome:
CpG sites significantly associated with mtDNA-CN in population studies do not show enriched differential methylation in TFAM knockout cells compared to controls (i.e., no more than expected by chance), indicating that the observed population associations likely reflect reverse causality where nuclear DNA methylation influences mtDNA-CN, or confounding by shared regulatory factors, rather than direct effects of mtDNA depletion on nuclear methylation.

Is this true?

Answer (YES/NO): NO